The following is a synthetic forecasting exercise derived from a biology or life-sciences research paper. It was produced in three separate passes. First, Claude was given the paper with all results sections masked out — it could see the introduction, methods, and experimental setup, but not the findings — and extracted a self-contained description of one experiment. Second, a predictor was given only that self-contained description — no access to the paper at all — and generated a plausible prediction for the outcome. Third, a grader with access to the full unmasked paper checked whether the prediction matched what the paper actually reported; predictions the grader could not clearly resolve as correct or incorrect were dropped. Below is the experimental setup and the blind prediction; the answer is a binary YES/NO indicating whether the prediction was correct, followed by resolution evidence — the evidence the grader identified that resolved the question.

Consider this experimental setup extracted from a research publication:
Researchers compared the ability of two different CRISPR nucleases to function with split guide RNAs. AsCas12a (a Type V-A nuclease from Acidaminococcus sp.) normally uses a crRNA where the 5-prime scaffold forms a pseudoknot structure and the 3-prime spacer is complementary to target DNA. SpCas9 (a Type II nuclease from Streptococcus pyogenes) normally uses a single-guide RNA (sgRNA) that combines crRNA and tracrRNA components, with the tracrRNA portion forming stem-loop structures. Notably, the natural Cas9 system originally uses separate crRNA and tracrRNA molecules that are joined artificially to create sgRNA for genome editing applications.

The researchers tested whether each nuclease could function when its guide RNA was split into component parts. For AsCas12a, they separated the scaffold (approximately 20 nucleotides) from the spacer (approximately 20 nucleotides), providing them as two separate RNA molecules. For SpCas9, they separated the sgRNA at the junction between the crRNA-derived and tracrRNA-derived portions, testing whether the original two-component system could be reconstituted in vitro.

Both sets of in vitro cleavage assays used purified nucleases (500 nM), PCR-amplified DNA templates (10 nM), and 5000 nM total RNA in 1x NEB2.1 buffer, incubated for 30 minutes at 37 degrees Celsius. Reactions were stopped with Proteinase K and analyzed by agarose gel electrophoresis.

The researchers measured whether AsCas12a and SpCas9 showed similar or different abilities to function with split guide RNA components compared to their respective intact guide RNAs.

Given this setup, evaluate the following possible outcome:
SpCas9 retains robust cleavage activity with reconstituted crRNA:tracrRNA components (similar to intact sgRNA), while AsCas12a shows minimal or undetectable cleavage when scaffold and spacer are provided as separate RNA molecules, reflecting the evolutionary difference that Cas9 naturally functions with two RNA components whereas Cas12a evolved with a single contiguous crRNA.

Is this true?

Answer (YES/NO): NO